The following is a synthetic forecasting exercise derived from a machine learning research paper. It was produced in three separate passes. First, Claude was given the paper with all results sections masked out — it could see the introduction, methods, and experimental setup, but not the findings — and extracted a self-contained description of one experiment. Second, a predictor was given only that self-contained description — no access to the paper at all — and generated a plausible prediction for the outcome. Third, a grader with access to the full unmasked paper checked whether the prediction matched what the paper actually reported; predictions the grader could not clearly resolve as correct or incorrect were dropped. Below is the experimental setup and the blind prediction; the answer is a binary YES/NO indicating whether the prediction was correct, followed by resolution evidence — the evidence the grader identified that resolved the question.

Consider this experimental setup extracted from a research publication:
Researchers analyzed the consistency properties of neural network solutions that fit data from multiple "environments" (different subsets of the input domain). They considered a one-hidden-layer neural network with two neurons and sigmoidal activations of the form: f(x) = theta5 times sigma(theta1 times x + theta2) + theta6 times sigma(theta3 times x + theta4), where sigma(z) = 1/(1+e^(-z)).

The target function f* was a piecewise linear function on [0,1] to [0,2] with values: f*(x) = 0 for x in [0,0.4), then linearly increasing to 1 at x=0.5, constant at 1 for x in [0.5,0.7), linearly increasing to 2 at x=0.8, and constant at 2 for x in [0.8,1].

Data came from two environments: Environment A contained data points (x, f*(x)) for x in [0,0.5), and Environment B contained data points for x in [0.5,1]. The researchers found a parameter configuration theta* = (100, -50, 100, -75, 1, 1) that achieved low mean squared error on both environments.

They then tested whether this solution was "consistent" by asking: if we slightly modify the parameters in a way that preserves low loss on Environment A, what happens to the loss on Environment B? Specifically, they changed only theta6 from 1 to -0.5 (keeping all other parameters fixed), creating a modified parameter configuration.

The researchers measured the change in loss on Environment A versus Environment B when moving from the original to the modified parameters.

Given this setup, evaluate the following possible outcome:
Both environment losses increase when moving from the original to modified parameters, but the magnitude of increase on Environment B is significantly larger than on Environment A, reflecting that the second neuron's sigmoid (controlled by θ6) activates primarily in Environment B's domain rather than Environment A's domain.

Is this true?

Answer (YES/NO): NO